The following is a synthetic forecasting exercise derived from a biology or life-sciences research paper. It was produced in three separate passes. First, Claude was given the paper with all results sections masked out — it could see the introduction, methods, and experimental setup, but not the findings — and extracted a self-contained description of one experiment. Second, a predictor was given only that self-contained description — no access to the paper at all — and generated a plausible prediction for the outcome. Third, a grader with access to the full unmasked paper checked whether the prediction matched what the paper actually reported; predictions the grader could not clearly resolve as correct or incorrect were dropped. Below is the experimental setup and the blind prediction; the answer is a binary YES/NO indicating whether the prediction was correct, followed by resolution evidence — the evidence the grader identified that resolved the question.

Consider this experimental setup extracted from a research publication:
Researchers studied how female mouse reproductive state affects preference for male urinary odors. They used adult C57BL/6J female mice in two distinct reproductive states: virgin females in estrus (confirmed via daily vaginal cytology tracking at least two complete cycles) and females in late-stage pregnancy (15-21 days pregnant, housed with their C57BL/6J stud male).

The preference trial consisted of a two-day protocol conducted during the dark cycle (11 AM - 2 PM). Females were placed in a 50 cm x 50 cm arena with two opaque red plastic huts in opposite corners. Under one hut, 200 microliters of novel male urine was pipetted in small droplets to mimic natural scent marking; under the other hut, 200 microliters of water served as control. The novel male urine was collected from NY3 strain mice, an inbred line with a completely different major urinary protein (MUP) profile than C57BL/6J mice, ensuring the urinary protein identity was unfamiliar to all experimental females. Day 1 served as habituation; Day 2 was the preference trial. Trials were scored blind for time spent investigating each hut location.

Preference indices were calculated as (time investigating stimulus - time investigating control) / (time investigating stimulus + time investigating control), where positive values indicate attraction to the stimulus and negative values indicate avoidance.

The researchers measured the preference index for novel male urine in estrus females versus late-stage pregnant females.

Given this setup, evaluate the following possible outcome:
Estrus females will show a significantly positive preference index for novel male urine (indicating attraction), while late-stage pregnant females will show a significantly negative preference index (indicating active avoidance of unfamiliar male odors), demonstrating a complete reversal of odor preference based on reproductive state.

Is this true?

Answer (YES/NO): YES